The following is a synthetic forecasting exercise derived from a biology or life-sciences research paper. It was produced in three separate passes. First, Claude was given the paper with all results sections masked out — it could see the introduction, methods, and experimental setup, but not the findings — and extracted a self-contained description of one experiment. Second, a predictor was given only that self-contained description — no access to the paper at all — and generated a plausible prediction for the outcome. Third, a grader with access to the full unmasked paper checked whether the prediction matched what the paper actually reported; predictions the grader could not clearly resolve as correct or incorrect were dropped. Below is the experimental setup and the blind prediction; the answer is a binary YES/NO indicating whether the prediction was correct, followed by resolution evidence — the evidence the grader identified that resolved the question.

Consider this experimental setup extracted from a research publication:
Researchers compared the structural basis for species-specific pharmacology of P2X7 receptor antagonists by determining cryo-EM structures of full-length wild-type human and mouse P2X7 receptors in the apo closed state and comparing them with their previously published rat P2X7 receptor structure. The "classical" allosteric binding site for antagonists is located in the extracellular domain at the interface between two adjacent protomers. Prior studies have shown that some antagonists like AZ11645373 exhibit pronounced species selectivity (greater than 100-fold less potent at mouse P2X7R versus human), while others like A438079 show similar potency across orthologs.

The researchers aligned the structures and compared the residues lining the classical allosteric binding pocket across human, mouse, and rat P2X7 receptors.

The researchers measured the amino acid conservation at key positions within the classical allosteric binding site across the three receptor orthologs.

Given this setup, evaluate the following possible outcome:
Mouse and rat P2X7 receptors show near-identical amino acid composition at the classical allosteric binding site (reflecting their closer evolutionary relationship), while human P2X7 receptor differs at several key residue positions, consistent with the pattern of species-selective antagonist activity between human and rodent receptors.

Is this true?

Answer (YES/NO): NO